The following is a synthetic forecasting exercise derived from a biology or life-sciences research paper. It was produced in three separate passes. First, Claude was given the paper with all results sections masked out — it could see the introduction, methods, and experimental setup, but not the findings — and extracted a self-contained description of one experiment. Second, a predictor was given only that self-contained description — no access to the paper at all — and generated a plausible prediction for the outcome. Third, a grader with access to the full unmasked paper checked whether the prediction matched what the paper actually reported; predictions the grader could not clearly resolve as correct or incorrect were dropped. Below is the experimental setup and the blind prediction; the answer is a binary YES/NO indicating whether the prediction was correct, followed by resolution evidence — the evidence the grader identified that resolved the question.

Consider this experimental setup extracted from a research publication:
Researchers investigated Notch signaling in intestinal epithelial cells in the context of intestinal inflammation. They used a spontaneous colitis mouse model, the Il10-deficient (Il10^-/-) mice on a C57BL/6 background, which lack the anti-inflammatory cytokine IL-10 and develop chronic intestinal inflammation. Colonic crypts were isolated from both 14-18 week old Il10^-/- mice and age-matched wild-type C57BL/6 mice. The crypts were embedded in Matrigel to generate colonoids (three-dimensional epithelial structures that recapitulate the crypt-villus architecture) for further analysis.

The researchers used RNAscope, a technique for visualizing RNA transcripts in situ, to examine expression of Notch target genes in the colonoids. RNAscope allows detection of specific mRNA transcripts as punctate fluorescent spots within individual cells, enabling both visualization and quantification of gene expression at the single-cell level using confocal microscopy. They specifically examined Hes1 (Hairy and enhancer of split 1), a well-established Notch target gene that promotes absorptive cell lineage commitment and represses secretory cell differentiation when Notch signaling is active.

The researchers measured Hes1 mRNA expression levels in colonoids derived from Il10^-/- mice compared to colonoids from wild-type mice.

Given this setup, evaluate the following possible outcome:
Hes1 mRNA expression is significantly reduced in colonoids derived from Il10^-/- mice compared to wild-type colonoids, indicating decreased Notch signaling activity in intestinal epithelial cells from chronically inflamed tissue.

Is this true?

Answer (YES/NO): NO